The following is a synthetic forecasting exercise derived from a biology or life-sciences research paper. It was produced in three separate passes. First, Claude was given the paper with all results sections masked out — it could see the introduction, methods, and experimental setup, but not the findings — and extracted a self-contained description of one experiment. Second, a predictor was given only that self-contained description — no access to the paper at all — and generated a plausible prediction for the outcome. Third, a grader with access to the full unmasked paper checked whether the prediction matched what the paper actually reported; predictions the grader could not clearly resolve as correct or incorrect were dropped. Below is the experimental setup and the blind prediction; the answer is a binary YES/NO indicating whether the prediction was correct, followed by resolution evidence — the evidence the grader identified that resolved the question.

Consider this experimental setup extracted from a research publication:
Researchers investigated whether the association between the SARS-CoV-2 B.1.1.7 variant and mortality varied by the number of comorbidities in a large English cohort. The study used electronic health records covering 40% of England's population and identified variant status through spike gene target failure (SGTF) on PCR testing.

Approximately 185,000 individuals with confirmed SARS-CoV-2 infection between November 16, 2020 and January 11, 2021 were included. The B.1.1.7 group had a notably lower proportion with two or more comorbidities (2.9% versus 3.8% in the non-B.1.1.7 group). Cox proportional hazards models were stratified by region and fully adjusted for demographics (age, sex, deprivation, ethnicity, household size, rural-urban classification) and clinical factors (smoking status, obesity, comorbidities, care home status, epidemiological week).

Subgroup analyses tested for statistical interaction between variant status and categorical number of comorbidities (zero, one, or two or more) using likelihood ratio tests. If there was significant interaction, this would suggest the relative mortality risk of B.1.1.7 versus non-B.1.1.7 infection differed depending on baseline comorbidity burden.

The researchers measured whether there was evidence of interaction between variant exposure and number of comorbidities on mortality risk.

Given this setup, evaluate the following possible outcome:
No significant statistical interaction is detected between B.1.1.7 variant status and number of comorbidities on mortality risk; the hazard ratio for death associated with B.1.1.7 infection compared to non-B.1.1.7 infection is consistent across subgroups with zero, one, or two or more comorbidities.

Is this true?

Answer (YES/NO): YES